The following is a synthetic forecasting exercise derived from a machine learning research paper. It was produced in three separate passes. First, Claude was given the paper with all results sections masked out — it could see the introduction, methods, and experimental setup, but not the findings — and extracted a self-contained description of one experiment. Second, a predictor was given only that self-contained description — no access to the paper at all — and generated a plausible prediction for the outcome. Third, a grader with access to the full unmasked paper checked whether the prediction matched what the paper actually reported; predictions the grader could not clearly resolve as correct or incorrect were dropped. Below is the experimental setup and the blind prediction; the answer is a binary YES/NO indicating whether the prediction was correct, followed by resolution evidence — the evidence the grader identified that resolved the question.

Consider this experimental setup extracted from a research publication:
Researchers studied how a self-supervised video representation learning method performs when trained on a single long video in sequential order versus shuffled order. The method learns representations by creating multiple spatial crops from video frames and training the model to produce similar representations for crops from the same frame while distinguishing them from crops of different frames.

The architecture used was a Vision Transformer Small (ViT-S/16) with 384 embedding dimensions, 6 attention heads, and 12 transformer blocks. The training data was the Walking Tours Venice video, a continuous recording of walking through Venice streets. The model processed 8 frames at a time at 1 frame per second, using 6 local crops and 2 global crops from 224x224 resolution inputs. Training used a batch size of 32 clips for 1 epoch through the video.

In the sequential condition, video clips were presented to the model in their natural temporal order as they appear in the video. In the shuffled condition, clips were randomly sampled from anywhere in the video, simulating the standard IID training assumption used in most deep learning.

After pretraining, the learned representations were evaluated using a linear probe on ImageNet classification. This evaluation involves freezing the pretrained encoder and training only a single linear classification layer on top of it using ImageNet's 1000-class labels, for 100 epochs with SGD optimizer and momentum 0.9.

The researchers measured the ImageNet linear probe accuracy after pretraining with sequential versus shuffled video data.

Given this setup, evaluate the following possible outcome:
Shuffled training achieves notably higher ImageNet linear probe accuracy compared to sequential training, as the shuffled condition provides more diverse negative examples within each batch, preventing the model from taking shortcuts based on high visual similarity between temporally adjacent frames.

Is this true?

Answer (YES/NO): YES